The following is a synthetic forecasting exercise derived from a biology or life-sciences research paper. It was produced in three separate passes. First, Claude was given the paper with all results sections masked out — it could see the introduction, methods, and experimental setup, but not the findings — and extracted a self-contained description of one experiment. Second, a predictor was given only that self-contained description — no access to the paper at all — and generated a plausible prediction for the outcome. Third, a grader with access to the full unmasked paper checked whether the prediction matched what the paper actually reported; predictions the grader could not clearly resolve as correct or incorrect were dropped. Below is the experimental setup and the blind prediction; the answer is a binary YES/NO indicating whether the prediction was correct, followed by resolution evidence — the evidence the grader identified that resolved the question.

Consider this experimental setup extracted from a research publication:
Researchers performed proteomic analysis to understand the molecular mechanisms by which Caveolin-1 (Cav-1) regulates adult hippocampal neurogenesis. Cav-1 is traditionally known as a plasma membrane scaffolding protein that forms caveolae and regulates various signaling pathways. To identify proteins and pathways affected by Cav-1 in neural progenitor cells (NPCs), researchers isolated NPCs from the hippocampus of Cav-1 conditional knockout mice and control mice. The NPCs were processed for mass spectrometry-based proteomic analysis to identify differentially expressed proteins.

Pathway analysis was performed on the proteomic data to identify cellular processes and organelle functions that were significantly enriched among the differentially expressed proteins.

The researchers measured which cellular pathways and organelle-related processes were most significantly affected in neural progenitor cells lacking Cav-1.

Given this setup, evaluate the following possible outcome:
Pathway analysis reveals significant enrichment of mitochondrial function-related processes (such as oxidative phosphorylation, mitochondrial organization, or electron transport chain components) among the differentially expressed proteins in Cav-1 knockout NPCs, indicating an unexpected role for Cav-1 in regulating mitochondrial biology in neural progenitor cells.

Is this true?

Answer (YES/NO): YES